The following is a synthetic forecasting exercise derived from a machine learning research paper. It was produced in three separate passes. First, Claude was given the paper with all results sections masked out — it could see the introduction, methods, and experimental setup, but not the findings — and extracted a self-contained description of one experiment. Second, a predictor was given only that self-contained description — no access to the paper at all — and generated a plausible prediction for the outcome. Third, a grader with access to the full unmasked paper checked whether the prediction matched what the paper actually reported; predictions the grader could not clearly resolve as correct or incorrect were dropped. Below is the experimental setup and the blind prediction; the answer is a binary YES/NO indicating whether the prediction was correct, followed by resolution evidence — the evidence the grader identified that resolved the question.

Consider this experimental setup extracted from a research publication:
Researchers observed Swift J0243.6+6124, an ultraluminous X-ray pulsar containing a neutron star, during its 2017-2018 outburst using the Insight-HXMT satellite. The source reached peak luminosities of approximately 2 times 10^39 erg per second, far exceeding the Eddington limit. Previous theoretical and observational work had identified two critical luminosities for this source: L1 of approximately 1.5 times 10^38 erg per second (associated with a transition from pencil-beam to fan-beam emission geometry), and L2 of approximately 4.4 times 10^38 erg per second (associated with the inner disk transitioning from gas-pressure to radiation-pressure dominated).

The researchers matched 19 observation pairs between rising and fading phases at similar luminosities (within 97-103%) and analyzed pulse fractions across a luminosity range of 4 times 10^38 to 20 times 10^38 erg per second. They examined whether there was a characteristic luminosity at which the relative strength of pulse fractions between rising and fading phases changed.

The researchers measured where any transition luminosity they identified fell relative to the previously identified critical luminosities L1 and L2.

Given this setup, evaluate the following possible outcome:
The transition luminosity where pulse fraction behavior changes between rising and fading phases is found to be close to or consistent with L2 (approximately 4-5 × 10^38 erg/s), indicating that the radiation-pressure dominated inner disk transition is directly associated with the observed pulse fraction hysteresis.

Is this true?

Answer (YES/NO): NO